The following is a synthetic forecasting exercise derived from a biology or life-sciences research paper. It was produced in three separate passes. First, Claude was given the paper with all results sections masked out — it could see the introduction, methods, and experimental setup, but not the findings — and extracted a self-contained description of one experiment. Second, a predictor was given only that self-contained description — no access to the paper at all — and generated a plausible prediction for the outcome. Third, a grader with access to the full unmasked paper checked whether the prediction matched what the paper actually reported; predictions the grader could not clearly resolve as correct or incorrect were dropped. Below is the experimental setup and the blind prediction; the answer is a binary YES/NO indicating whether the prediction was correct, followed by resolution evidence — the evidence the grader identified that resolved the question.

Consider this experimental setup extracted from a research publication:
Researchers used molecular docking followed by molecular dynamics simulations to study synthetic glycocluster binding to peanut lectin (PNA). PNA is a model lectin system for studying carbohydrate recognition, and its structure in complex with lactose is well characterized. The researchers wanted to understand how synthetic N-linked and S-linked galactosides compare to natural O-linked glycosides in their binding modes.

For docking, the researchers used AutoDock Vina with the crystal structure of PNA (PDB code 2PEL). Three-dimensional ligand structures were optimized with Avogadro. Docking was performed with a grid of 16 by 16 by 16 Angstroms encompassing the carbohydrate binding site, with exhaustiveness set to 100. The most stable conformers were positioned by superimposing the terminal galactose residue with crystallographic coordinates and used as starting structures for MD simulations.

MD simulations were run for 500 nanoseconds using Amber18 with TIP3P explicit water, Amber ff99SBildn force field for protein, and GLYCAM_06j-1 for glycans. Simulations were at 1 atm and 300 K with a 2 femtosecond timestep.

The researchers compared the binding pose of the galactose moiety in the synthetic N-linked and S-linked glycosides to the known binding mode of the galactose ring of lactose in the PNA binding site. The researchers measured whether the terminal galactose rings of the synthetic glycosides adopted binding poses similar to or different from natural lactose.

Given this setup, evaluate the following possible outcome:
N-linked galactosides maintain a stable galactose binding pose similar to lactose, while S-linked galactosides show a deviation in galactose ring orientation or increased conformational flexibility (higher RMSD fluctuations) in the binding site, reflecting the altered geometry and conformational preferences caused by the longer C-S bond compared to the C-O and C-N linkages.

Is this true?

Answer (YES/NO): NO